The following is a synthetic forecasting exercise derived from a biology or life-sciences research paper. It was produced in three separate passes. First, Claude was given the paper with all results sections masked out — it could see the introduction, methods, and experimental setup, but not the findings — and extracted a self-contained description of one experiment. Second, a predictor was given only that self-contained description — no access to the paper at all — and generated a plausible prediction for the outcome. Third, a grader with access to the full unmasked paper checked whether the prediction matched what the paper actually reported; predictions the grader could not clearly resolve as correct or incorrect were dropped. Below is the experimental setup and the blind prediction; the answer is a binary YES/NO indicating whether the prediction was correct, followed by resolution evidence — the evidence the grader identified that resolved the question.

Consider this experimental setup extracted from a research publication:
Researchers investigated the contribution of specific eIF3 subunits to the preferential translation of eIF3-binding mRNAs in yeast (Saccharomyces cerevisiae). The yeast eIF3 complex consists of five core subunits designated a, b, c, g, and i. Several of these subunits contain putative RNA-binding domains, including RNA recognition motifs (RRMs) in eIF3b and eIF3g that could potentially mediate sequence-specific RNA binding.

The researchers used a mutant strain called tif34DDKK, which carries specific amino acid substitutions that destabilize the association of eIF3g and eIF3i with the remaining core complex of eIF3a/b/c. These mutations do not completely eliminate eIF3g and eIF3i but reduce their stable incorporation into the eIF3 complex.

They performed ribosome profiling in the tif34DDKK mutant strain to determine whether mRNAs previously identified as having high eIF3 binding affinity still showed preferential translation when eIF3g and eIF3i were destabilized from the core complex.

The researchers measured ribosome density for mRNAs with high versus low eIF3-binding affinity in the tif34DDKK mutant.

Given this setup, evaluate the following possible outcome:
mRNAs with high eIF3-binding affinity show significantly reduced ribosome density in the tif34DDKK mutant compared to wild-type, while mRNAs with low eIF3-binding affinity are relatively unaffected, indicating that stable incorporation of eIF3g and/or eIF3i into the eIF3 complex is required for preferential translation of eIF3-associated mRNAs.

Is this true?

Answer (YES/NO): NO